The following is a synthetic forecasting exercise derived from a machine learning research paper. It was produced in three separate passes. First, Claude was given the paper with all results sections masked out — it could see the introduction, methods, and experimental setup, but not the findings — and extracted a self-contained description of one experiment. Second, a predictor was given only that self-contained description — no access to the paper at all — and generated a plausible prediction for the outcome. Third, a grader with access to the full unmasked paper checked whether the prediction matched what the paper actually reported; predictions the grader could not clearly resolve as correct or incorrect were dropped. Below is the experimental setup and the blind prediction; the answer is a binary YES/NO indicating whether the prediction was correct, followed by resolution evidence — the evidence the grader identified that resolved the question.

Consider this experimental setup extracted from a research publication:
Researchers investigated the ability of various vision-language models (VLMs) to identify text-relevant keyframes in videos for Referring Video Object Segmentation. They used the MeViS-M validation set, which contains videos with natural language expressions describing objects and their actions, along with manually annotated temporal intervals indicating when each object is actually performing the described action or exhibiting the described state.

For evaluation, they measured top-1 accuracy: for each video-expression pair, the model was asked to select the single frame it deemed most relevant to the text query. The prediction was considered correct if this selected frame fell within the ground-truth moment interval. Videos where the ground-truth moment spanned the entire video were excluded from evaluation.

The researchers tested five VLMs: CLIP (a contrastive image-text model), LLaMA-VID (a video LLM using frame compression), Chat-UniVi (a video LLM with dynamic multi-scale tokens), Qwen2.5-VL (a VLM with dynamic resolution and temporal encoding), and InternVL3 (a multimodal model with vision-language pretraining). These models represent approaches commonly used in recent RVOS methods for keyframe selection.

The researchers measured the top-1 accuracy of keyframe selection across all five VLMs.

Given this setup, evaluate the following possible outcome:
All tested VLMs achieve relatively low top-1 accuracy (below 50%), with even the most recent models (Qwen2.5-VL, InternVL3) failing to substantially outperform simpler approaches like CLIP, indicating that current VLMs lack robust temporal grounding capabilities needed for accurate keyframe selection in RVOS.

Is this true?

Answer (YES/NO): NO